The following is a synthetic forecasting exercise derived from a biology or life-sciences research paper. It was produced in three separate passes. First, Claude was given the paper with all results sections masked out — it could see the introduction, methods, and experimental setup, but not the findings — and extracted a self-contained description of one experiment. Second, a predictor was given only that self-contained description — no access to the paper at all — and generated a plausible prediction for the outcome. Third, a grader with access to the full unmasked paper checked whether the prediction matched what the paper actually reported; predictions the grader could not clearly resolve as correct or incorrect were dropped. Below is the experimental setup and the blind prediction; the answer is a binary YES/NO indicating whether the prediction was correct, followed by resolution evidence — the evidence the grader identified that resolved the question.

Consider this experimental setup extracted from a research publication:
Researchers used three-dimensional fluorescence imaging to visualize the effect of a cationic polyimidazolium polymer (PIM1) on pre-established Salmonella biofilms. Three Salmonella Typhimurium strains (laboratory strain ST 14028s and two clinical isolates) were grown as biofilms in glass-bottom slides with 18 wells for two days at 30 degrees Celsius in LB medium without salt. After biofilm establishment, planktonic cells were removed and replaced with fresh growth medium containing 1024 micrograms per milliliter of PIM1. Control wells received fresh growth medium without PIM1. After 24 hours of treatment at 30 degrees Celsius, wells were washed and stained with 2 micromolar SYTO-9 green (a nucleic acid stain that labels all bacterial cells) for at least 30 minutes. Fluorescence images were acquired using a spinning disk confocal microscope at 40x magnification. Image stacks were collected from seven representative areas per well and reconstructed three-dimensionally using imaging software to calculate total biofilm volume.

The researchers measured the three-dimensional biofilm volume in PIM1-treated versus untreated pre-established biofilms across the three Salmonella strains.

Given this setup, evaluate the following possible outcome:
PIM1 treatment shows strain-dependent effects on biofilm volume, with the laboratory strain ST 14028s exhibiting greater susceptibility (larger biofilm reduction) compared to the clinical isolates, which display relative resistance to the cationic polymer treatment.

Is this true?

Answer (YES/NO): NO